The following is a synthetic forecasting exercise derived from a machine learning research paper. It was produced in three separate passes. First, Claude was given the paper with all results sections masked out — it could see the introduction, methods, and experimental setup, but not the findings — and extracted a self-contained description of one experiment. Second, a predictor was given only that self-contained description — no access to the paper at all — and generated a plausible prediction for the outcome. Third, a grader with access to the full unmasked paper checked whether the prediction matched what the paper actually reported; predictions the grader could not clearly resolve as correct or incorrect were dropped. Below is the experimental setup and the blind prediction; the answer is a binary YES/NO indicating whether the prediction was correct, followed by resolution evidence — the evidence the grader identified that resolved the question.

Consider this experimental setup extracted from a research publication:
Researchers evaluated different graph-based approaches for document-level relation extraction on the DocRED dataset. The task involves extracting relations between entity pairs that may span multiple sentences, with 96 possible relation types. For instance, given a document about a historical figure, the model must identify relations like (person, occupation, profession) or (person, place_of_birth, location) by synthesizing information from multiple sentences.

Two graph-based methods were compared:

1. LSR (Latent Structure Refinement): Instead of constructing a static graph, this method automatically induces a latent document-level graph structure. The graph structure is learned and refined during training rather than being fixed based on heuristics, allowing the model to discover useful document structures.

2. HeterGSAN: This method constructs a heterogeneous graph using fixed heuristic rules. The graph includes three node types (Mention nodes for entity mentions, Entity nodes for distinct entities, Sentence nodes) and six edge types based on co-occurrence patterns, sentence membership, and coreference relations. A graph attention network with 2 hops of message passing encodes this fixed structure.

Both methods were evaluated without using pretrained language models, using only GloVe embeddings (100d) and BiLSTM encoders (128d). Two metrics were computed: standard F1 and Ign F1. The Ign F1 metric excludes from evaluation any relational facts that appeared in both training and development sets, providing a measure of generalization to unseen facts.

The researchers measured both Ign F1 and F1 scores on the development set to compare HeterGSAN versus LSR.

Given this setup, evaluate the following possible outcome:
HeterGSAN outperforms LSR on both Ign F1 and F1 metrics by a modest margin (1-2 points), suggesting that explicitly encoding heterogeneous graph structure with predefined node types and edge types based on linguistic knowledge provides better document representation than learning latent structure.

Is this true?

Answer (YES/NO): NO